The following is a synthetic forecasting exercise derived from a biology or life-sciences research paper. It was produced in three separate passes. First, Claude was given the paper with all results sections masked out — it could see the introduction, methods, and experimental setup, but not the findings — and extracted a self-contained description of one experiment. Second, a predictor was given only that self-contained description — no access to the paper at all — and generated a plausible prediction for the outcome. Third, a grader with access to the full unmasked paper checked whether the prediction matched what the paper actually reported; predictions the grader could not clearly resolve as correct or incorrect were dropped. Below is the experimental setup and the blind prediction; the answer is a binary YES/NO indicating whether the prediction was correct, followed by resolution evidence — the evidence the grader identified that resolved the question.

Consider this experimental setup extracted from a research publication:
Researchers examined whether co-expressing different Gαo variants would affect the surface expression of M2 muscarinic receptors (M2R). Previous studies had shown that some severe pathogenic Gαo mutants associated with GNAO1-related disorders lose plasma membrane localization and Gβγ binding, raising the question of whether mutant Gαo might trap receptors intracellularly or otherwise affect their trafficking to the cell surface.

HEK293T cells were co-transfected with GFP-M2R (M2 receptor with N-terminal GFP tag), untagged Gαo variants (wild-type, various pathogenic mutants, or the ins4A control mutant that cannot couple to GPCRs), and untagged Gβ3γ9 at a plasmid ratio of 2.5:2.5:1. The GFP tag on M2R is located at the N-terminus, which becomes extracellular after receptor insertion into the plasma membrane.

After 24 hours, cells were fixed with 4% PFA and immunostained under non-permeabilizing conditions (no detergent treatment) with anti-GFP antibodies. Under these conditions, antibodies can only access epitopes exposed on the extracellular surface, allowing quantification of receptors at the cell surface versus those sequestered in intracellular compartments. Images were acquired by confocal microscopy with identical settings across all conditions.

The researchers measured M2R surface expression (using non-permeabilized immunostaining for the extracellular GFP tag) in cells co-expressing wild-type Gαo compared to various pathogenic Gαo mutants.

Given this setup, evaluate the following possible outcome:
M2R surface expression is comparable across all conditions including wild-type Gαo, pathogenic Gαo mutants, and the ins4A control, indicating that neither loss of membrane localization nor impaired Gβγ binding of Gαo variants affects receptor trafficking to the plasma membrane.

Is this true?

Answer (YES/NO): YES